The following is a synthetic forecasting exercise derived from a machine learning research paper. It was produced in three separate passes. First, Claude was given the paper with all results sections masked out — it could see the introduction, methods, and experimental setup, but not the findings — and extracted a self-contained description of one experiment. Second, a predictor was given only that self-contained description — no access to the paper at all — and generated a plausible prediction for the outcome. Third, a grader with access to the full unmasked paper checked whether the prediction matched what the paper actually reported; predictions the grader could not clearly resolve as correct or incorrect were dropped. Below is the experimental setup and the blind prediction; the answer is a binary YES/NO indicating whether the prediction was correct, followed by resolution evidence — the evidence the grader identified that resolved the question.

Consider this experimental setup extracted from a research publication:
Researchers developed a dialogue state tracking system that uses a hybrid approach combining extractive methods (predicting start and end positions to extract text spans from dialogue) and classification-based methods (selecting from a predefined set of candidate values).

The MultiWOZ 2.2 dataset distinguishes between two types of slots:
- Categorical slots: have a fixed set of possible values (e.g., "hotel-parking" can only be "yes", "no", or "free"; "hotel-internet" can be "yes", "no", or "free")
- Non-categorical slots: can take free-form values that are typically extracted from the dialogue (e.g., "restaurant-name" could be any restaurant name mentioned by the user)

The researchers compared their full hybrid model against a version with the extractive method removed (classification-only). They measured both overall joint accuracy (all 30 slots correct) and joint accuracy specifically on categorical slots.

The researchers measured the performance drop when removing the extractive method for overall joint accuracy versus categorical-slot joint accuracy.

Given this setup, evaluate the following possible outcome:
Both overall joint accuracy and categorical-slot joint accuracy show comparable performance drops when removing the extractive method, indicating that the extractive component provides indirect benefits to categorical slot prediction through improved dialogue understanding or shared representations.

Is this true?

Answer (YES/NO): NO